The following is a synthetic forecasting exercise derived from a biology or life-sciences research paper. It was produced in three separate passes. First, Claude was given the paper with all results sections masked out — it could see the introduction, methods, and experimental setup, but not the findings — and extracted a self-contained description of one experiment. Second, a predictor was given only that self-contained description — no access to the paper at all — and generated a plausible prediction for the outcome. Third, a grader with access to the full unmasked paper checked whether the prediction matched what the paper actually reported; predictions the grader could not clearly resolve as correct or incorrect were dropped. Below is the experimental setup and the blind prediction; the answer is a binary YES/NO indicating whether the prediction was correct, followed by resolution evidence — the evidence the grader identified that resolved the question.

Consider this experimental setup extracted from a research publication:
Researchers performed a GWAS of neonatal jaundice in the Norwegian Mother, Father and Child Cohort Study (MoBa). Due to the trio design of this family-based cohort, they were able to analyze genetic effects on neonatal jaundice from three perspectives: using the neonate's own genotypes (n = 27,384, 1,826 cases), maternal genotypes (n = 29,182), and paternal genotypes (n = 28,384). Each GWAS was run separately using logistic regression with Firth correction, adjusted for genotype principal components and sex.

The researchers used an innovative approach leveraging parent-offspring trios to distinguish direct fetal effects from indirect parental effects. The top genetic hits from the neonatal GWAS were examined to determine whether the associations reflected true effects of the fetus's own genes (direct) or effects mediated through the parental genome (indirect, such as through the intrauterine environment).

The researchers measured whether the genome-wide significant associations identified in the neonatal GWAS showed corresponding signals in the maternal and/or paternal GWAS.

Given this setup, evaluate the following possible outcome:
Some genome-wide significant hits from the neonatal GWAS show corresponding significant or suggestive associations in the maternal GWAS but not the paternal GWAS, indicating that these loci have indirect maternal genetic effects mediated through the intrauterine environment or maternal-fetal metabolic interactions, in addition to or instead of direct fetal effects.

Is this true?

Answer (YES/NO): NO